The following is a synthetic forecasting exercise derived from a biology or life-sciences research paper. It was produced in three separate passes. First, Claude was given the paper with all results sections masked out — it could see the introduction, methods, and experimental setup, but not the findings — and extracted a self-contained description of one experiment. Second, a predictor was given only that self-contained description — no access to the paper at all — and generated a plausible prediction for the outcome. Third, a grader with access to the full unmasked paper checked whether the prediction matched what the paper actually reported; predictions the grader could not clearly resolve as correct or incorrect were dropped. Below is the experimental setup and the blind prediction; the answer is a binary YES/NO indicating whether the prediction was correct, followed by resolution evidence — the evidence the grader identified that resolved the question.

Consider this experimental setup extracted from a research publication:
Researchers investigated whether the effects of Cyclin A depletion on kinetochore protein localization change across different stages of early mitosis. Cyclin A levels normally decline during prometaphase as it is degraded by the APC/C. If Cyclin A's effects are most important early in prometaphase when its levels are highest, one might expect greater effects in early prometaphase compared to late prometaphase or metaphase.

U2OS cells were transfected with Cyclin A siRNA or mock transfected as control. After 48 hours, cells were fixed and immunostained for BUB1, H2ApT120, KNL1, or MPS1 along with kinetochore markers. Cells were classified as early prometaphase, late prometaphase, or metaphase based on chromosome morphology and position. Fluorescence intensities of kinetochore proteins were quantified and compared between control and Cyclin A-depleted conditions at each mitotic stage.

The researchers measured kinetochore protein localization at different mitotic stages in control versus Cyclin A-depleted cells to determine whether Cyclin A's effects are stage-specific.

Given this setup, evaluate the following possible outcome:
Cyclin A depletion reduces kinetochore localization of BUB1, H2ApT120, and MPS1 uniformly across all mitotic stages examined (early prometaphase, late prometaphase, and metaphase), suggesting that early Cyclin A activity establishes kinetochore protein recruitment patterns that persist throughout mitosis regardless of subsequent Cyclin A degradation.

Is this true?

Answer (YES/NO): NO